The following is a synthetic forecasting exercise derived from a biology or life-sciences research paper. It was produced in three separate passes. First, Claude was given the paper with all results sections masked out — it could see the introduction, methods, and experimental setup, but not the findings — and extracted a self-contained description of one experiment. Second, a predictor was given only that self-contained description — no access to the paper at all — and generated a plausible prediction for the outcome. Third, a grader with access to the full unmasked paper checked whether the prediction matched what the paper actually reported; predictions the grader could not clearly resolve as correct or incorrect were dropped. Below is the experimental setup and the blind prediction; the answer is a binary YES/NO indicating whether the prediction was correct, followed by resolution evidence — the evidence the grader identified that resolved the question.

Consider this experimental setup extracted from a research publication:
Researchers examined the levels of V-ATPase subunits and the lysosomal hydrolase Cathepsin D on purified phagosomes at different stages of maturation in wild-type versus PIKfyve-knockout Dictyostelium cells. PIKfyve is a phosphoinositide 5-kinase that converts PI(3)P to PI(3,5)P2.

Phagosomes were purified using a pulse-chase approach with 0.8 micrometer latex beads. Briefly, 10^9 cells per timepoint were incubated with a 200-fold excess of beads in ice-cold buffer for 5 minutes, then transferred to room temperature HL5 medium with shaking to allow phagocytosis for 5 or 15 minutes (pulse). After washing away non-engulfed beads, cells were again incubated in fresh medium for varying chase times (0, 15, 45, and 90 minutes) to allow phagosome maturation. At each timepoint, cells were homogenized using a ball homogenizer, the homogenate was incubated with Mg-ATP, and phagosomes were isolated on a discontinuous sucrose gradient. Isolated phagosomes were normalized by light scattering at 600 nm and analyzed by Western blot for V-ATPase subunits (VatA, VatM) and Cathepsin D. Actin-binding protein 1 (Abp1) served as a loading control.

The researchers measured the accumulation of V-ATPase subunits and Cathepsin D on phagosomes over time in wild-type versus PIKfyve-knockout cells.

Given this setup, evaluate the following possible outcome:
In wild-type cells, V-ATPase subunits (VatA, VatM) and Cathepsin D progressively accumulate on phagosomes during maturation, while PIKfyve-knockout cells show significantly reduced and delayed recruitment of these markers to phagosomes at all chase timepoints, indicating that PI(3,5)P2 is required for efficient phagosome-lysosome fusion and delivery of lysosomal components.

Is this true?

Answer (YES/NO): YES